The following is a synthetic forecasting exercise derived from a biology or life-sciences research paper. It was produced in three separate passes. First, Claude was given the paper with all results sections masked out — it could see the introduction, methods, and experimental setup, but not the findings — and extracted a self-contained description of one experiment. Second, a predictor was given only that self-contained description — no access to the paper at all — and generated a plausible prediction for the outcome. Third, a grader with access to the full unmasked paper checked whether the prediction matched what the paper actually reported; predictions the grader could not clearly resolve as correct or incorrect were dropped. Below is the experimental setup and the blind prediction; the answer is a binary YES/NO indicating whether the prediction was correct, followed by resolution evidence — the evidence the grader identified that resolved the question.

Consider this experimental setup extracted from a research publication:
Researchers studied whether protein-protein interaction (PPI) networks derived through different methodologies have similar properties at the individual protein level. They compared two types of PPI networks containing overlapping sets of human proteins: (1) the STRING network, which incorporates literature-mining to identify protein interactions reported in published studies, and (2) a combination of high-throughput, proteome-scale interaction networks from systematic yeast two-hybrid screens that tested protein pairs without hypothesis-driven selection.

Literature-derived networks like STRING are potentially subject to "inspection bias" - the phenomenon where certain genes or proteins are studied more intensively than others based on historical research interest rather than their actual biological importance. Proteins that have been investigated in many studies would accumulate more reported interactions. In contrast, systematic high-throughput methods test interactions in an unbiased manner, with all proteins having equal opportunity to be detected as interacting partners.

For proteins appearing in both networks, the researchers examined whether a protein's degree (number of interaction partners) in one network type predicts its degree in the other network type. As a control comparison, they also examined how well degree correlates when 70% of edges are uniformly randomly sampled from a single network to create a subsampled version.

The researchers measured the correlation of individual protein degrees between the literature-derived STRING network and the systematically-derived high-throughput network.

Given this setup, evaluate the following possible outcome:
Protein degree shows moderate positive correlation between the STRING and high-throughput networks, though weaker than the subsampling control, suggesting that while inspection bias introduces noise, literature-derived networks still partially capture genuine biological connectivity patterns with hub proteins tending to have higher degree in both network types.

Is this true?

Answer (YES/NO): NO